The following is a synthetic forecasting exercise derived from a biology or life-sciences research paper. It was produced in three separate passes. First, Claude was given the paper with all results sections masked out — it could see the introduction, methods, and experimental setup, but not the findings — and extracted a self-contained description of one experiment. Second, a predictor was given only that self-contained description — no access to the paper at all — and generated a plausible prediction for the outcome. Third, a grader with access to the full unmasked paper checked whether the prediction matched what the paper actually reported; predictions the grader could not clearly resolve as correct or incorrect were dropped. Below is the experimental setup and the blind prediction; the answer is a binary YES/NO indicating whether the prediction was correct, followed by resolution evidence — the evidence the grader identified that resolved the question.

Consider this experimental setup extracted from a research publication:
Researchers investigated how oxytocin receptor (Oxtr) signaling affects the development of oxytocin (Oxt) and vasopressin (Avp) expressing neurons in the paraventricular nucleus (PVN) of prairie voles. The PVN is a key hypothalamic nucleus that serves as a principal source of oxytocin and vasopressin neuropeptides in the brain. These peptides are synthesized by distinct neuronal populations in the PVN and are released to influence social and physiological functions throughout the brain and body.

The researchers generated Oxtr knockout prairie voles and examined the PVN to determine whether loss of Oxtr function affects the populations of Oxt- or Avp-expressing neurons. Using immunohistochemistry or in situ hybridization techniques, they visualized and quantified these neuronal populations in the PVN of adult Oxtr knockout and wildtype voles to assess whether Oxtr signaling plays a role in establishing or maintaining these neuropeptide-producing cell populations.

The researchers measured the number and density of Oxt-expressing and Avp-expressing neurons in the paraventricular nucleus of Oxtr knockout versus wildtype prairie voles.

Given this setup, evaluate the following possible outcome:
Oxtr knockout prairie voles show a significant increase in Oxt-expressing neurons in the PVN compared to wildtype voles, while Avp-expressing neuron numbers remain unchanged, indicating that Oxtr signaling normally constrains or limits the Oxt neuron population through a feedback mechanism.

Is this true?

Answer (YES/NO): NO